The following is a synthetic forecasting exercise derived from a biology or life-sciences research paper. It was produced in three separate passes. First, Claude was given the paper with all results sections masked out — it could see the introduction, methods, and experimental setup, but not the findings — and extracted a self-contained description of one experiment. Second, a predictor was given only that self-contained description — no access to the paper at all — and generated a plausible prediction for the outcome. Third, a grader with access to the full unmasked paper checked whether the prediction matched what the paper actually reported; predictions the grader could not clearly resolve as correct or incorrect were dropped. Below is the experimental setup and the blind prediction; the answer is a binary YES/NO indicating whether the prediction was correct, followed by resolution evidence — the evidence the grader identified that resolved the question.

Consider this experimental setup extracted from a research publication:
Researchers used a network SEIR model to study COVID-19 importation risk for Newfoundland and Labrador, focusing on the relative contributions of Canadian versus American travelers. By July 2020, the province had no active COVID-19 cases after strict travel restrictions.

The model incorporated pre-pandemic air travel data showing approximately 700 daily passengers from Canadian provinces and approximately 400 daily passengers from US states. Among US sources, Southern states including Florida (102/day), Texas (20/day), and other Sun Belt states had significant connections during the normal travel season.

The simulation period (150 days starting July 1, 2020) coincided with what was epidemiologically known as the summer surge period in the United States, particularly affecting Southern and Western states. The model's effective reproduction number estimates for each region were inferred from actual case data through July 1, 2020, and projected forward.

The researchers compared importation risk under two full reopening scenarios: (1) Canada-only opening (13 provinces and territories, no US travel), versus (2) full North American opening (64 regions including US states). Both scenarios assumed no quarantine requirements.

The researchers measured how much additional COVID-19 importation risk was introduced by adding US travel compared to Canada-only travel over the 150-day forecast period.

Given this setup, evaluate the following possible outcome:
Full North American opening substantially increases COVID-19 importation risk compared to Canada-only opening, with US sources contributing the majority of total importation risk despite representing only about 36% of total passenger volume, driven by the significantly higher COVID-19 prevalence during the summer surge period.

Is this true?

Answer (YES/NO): YES